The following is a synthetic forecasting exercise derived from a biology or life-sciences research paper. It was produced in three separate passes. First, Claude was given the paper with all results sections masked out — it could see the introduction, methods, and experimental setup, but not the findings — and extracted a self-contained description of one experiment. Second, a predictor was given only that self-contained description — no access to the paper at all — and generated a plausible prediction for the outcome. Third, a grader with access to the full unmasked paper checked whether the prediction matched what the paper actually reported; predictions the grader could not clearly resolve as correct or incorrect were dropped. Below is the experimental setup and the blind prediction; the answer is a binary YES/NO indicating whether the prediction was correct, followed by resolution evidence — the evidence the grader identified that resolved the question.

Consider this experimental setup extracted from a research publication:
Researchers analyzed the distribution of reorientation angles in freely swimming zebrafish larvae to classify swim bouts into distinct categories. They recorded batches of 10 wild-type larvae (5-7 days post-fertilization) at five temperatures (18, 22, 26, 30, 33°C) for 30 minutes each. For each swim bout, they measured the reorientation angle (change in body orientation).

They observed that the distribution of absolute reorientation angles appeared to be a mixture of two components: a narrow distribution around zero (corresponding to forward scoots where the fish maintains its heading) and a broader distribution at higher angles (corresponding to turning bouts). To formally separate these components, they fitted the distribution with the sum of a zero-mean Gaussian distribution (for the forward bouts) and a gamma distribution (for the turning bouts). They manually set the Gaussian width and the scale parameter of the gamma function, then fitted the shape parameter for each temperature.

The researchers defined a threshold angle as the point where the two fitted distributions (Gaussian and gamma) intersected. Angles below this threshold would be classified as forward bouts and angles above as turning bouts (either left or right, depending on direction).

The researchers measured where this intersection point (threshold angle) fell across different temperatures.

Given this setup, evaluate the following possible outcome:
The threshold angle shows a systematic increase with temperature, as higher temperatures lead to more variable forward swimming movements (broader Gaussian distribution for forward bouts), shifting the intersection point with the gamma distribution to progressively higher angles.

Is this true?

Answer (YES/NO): NO